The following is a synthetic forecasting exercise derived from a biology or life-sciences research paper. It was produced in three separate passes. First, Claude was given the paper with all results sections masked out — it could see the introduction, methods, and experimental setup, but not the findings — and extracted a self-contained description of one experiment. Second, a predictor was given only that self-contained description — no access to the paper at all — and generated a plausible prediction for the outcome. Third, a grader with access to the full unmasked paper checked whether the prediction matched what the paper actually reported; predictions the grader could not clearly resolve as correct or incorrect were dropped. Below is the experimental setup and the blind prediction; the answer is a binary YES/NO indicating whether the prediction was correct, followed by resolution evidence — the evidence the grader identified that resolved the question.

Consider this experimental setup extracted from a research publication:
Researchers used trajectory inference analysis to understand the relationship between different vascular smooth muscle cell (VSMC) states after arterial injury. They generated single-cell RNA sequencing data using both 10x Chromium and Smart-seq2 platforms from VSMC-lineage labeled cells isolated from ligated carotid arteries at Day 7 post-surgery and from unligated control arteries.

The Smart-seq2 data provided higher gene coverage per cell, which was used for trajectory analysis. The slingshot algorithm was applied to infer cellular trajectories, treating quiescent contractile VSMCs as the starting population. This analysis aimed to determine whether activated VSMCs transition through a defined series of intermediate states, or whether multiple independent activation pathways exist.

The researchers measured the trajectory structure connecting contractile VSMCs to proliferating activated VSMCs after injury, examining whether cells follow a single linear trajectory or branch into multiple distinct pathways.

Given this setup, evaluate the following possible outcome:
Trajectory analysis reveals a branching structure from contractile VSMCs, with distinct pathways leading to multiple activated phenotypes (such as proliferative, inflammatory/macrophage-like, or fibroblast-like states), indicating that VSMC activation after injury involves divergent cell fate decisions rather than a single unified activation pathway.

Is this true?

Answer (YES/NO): NO